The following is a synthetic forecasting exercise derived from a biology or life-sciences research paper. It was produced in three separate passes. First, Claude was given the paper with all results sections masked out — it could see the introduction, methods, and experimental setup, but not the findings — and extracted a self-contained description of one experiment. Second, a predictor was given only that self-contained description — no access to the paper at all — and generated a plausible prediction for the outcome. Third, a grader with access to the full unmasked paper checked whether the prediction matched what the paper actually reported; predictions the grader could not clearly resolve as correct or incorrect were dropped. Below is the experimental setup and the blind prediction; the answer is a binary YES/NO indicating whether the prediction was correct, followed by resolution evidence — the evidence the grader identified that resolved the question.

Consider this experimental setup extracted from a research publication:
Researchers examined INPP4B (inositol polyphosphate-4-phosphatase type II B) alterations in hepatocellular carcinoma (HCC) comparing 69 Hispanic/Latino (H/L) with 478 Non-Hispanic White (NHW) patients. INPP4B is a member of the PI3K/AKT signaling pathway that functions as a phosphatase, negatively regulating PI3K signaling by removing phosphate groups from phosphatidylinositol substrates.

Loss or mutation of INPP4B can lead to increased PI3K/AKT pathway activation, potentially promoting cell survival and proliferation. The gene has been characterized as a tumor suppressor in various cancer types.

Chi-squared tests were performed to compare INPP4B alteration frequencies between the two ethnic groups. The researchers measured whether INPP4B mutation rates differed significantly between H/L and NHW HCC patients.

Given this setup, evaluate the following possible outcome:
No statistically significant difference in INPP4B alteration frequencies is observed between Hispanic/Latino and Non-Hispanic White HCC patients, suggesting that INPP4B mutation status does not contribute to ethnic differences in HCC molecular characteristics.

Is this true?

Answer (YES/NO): NO